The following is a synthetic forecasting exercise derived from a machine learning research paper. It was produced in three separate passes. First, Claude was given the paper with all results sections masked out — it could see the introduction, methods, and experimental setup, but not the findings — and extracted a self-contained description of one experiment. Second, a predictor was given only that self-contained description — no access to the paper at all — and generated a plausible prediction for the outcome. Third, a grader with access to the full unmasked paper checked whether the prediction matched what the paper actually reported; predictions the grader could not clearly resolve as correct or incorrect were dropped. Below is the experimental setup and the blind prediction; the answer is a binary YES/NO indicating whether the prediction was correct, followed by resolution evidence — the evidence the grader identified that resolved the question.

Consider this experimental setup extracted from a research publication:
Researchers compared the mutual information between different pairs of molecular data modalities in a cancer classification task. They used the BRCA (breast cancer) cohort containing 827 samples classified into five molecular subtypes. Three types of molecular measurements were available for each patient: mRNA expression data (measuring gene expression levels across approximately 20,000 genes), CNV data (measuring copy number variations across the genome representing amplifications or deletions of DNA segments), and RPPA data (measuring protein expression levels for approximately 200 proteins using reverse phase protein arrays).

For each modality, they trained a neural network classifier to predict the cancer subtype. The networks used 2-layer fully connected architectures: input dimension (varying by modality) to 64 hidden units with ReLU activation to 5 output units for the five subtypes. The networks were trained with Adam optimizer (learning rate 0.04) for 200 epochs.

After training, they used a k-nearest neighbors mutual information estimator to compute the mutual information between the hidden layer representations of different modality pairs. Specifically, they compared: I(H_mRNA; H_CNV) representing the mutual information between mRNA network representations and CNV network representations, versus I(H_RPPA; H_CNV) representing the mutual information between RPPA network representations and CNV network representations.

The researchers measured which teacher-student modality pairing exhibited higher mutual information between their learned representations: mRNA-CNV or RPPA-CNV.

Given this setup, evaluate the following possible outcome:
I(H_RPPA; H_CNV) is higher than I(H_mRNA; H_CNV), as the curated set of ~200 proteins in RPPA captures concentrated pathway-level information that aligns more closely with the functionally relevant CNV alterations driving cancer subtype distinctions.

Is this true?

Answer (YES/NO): NO